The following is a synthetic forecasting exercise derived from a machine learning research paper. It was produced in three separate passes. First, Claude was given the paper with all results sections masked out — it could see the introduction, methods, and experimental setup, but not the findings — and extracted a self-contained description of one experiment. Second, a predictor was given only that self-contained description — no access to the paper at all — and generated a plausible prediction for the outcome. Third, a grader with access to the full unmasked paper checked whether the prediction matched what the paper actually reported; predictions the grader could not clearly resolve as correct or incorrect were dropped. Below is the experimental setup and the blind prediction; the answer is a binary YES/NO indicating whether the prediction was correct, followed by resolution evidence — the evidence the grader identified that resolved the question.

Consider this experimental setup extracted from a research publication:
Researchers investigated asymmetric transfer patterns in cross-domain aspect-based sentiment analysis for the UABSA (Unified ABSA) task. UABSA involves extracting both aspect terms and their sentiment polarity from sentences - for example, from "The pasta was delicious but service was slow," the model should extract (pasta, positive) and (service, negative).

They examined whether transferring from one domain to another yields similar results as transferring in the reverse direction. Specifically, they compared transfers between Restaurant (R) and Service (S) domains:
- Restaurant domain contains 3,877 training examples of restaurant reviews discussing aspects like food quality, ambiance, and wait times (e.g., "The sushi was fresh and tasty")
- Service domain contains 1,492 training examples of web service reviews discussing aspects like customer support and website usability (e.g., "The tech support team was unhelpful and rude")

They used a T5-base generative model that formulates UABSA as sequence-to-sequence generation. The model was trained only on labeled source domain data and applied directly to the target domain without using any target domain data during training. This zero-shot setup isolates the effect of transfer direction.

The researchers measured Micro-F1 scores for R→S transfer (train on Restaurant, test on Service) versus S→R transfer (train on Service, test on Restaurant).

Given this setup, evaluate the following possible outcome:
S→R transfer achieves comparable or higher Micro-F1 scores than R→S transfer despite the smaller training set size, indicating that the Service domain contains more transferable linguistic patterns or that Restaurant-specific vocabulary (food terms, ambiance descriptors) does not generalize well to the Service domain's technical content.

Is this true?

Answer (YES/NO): YES